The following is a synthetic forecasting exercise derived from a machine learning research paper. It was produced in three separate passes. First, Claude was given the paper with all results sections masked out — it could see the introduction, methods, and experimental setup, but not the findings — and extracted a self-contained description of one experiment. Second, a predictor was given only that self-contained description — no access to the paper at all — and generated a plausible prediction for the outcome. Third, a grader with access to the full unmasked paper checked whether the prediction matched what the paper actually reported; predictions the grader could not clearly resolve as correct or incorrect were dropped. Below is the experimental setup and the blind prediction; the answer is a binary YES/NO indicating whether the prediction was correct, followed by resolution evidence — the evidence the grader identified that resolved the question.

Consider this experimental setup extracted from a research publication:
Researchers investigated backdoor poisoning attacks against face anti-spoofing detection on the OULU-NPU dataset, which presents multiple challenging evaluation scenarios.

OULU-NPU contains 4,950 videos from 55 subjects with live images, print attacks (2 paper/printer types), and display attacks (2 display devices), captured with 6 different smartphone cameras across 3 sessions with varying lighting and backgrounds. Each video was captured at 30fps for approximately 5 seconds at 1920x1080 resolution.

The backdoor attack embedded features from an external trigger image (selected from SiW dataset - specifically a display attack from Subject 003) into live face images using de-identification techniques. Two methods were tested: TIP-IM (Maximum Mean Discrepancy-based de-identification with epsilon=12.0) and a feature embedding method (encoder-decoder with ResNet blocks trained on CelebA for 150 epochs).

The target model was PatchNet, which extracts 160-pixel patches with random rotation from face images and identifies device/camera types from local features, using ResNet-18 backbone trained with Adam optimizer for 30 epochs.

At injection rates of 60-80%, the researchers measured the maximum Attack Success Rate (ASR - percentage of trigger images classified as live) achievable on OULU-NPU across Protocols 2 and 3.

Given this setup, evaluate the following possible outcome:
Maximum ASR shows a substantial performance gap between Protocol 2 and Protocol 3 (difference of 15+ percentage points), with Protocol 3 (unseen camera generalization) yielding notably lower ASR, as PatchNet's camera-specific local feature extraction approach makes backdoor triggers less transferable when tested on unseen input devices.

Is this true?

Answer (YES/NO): NO